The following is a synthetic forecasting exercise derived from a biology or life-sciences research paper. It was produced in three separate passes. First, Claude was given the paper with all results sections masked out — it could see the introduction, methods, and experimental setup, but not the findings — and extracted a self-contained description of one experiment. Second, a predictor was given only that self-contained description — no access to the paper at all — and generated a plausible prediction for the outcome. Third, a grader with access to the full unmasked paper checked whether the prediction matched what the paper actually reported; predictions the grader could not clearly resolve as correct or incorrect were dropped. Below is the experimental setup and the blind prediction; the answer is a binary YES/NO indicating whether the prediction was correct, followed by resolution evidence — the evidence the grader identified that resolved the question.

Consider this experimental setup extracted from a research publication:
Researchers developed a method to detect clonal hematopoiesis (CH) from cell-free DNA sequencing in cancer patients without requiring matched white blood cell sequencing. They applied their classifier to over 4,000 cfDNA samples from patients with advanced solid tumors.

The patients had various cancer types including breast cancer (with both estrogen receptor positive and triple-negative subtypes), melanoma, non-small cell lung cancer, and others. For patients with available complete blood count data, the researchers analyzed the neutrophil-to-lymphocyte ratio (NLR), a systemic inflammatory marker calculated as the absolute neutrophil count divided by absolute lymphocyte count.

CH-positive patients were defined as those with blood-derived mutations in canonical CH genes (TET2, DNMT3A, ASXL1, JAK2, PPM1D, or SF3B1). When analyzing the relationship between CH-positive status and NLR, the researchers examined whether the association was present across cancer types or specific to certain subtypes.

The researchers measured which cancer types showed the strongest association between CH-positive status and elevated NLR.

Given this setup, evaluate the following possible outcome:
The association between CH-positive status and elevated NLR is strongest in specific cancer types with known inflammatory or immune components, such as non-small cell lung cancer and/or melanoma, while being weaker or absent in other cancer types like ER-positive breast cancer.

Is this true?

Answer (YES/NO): NO